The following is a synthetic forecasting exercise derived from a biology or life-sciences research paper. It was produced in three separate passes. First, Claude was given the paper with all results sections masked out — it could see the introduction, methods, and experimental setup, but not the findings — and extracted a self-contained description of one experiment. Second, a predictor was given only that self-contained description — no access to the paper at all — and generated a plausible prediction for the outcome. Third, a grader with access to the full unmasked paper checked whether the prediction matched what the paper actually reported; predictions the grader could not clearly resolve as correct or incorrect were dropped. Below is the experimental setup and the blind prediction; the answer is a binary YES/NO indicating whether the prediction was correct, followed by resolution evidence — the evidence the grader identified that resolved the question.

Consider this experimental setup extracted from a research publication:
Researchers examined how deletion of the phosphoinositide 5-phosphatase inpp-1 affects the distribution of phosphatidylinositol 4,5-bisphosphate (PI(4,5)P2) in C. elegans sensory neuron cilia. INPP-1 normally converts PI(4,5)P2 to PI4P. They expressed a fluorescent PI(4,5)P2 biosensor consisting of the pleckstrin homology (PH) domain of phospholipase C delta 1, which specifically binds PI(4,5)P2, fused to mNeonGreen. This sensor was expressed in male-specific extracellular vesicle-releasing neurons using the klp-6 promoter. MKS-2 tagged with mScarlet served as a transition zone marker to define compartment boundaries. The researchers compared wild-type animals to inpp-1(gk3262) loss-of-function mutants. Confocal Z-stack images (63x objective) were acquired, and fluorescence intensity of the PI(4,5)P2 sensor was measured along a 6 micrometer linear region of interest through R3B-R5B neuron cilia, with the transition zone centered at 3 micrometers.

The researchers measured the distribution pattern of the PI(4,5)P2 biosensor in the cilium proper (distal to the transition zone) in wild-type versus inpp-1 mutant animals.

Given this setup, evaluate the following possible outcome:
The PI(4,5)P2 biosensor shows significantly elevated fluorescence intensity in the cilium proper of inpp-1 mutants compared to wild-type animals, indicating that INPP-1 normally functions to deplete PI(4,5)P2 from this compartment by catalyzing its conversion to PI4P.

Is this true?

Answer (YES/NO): YES